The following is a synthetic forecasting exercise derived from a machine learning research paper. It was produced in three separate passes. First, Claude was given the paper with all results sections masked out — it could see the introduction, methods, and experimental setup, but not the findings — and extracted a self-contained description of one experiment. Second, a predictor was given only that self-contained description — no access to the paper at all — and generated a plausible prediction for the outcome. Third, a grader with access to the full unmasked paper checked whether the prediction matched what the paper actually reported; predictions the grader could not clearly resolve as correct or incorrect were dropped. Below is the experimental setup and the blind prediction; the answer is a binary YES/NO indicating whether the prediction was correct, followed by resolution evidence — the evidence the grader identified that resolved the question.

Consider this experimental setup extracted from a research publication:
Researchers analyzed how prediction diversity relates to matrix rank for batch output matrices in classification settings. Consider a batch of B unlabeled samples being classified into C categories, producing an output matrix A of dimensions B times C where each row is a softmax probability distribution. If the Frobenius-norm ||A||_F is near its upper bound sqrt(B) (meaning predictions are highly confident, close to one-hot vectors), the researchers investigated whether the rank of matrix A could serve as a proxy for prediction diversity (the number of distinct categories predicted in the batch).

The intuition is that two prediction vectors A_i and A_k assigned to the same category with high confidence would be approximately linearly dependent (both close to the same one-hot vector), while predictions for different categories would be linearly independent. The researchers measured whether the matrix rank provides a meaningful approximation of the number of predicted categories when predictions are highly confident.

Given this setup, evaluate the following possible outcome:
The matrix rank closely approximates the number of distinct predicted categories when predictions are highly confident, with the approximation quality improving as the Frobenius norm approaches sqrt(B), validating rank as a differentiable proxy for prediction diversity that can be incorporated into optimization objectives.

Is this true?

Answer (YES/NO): NO